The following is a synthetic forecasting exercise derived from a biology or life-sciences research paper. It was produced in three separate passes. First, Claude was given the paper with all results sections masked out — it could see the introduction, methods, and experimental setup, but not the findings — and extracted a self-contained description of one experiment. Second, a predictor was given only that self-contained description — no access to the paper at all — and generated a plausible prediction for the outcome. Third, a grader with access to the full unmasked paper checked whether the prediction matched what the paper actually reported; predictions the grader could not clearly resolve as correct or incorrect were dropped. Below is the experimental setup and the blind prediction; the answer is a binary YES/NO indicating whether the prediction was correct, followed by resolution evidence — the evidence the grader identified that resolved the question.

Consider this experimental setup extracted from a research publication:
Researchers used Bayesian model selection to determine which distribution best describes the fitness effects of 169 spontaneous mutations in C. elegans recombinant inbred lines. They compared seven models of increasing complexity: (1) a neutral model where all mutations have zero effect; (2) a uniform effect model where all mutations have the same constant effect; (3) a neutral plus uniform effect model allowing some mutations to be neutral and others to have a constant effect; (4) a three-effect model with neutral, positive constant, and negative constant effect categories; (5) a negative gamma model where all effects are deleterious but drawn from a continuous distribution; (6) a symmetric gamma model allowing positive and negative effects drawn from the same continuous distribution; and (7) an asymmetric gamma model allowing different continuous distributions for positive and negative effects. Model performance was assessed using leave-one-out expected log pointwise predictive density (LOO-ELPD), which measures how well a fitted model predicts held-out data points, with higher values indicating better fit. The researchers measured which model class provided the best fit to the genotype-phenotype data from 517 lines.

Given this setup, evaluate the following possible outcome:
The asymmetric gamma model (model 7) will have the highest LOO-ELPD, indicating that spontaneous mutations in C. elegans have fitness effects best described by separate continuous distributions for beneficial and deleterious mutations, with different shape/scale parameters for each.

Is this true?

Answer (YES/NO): NO